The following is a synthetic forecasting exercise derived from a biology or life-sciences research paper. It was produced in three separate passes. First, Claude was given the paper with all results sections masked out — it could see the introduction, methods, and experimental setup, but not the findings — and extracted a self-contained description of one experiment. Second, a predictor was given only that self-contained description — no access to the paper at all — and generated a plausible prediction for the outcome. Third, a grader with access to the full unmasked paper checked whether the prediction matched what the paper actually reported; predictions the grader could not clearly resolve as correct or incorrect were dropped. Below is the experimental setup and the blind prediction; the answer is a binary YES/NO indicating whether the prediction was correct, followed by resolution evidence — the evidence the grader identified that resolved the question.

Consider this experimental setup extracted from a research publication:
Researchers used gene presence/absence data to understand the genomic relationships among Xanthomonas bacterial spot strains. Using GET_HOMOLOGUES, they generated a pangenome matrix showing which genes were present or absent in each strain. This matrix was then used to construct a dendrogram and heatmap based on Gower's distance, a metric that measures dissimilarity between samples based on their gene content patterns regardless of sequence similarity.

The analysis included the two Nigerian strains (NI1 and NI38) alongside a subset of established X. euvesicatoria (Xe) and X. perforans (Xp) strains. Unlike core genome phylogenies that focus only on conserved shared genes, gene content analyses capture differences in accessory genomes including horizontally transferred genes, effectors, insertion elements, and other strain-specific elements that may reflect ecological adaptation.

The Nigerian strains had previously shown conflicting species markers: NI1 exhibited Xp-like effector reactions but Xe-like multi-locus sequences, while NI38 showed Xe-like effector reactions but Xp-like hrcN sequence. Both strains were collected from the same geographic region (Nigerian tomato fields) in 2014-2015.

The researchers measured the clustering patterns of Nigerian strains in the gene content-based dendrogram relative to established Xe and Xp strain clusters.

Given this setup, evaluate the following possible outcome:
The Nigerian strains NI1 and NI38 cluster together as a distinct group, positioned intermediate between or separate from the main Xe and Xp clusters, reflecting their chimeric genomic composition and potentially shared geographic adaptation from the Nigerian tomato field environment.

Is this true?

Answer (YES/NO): NO